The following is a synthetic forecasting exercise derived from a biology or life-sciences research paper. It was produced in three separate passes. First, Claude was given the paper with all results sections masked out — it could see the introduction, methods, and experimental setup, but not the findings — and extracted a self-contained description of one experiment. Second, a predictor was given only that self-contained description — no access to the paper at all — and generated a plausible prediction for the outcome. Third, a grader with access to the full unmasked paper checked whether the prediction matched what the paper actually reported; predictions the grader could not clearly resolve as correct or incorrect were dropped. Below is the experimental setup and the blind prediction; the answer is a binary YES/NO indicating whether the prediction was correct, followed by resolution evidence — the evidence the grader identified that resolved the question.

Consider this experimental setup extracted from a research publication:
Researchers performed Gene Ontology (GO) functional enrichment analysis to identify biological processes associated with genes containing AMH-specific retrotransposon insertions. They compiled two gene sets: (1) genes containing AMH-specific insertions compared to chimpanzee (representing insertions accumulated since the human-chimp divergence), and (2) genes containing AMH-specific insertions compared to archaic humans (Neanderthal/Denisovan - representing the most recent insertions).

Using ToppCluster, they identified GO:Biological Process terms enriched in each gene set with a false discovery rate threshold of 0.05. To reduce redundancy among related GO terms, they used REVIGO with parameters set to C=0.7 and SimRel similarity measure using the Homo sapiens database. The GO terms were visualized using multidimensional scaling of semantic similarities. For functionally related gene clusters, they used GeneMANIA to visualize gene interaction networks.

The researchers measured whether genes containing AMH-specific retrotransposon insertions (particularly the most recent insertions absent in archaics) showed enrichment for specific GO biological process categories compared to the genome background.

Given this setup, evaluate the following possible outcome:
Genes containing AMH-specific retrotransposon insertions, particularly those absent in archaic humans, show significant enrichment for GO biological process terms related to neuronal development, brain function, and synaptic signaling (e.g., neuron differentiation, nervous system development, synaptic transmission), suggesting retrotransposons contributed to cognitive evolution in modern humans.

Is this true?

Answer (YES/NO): YES